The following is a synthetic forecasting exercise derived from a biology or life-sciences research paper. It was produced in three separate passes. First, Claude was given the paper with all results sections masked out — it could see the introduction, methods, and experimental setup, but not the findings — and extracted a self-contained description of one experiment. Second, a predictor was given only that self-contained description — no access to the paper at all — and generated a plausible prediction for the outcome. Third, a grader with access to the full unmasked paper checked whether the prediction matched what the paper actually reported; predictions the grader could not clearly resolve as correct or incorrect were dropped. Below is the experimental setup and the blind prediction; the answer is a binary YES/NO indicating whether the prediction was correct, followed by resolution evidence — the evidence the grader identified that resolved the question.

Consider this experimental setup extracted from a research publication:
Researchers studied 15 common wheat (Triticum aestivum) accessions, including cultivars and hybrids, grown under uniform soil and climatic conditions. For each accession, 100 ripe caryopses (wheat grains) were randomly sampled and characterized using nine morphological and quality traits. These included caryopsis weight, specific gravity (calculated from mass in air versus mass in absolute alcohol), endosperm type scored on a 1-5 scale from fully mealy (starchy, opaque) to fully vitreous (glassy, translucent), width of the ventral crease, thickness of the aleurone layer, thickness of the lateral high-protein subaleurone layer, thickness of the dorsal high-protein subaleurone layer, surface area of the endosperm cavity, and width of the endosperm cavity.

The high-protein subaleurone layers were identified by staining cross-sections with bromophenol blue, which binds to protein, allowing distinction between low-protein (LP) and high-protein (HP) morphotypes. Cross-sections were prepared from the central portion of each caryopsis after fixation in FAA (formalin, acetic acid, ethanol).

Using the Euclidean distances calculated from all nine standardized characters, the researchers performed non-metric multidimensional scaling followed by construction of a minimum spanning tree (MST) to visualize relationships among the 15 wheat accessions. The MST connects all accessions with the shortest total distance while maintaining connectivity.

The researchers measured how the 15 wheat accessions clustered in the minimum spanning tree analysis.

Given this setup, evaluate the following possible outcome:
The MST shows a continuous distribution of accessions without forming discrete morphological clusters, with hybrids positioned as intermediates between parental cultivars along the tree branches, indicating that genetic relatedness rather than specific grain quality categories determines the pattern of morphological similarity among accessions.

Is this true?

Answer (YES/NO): NO